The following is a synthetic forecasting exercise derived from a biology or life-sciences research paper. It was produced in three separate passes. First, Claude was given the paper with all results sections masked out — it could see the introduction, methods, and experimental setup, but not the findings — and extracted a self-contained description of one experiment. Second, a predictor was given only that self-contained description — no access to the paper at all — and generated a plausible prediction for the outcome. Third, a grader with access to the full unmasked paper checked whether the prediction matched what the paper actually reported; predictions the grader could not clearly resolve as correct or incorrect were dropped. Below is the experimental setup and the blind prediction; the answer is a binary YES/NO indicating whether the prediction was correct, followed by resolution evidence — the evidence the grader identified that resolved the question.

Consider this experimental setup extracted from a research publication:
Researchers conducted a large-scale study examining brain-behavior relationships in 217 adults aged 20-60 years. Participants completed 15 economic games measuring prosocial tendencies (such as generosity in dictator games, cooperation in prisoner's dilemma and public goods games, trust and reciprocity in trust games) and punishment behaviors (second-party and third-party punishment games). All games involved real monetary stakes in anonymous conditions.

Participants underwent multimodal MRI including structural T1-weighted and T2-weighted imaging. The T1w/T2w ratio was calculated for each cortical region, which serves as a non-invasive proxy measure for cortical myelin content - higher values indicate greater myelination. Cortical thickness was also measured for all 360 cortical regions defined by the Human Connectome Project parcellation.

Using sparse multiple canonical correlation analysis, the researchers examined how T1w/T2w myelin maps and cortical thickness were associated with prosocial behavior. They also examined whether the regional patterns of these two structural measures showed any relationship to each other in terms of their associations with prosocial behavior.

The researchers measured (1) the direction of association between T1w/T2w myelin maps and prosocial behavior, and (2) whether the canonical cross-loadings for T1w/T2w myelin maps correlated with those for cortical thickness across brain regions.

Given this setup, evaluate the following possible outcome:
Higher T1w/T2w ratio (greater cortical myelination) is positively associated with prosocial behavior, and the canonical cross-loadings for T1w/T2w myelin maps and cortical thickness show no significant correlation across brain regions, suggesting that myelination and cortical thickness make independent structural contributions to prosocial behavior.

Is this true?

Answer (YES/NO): NO